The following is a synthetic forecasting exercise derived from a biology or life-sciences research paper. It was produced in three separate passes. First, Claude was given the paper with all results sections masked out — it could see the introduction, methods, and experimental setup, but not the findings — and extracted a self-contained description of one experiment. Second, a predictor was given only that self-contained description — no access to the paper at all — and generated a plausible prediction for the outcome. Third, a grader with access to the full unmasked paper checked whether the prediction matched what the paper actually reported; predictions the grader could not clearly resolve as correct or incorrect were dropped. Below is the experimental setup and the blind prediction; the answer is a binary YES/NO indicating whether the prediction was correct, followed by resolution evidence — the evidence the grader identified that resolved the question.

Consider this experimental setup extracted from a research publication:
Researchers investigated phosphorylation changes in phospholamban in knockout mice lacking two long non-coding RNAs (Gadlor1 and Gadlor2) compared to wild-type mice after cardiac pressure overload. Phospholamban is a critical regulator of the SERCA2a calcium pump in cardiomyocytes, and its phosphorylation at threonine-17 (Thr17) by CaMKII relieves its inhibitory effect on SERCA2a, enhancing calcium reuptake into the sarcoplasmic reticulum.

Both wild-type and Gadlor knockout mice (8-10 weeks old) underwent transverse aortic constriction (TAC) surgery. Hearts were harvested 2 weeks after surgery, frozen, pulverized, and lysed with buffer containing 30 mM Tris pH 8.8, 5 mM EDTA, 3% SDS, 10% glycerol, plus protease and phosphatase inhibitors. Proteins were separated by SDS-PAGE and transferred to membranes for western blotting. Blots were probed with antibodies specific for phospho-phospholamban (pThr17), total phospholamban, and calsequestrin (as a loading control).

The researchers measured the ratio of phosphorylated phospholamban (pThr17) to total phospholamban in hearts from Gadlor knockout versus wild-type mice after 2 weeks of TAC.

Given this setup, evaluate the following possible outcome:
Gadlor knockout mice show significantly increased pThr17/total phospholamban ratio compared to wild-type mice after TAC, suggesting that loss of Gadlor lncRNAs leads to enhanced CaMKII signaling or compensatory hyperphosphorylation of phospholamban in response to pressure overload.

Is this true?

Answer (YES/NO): NO